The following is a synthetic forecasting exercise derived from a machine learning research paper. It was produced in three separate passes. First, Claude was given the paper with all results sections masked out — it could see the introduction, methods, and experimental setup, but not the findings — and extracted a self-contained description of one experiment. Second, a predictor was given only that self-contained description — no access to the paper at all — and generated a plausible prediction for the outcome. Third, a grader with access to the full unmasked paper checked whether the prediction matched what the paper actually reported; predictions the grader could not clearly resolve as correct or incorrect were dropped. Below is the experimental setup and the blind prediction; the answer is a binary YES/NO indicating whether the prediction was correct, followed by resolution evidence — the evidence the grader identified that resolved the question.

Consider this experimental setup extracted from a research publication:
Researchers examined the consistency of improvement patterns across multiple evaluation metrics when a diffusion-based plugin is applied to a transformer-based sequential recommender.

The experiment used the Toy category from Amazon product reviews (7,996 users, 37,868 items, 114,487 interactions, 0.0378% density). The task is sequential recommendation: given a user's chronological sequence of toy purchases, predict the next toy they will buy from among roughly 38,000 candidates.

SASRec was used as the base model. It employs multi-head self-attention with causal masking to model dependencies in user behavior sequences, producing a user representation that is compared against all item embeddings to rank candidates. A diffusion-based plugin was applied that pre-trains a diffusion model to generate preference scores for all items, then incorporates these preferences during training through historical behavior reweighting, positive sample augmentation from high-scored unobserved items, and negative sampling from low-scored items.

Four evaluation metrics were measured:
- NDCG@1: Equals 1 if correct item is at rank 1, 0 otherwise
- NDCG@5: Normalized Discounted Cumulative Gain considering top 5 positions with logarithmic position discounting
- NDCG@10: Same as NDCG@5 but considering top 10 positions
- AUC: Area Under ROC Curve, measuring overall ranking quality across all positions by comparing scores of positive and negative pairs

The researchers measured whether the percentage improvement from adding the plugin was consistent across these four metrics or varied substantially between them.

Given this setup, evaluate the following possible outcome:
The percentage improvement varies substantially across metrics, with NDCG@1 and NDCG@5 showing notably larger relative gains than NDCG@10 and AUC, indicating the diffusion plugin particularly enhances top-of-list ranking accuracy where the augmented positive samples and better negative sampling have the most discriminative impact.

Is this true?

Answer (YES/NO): NO